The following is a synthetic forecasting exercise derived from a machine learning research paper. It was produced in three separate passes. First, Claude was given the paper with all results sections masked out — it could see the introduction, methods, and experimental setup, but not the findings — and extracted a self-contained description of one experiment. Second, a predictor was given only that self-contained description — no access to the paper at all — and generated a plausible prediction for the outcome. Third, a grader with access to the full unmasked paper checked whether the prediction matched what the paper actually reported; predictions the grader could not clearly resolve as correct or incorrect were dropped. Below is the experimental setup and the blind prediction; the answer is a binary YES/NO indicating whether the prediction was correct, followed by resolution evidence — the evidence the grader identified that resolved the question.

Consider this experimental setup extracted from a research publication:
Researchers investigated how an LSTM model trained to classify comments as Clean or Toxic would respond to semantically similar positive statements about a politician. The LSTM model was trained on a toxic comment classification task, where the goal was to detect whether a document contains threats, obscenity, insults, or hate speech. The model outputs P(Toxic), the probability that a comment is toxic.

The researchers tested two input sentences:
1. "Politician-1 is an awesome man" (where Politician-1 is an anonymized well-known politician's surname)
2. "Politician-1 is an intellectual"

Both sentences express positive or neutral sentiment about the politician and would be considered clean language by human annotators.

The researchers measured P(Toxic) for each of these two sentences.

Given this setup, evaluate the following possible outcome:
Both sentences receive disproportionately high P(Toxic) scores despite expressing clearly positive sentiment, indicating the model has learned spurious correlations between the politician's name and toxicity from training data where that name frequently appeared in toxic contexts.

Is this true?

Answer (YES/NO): NO